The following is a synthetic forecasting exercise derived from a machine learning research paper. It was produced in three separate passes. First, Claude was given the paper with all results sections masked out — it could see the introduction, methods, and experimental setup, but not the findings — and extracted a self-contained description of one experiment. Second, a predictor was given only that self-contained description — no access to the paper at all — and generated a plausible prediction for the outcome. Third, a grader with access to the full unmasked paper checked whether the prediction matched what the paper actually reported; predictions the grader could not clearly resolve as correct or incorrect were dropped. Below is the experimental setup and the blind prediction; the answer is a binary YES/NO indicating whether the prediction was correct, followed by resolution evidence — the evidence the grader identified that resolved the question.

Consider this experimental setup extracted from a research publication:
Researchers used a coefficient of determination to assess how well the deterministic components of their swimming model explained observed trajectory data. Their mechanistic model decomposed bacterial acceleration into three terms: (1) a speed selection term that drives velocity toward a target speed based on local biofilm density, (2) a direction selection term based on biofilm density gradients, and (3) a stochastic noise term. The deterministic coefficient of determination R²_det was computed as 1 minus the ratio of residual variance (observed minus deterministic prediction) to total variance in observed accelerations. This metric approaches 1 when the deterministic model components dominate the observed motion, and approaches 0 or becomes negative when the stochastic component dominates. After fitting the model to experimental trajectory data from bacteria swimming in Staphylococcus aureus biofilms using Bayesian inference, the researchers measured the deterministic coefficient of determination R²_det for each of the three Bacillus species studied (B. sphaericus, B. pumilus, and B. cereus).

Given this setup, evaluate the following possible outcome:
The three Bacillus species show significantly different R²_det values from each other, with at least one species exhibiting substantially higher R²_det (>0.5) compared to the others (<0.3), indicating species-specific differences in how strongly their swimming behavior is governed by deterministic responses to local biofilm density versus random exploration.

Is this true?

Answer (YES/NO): NO